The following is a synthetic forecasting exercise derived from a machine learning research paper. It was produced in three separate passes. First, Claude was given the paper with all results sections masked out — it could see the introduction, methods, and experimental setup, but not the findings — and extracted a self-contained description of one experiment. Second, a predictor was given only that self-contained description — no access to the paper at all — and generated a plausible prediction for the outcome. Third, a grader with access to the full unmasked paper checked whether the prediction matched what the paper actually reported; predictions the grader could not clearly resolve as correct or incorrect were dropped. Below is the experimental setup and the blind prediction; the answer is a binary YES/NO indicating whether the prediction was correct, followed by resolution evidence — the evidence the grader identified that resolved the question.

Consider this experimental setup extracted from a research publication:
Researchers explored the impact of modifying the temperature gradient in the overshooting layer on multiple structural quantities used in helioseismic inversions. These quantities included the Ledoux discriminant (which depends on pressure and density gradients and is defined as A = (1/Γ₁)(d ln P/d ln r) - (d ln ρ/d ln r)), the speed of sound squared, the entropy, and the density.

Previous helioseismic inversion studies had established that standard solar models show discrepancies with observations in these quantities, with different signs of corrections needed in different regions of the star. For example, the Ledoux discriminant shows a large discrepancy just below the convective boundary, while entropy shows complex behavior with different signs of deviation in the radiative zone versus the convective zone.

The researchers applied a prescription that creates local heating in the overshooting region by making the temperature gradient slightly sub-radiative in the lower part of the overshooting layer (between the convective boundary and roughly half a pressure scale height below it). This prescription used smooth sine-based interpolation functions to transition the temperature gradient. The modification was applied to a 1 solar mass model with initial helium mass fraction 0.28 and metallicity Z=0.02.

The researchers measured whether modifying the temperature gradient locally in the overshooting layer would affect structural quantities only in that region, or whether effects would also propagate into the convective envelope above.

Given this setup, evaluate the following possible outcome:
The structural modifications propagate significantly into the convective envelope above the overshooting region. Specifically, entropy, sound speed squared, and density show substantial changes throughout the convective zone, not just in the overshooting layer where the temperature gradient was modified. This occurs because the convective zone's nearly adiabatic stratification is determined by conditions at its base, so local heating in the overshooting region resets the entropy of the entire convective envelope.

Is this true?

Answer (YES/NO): NO